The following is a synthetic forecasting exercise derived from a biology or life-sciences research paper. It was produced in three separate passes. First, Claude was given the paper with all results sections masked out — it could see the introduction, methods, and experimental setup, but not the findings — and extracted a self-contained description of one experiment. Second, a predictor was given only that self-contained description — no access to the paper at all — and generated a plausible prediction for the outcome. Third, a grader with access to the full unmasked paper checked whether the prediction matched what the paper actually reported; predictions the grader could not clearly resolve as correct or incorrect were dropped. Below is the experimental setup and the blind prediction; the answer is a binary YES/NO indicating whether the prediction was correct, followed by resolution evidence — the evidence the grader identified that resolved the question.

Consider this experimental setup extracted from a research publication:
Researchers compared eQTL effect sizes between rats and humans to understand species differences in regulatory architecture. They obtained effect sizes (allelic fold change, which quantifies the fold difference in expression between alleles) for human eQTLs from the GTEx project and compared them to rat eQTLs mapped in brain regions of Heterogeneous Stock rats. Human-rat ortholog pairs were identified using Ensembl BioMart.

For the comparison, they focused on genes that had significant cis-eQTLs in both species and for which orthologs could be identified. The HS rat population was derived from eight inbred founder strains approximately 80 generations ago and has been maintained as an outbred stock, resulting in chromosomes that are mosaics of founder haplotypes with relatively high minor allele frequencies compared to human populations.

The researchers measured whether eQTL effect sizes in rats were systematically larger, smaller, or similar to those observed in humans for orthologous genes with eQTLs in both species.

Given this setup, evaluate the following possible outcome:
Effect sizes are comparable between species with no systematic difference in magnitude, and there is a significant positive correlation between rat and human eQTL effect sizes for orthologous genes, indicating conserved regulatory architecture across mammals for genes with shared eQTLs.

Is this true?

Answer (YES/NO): NO